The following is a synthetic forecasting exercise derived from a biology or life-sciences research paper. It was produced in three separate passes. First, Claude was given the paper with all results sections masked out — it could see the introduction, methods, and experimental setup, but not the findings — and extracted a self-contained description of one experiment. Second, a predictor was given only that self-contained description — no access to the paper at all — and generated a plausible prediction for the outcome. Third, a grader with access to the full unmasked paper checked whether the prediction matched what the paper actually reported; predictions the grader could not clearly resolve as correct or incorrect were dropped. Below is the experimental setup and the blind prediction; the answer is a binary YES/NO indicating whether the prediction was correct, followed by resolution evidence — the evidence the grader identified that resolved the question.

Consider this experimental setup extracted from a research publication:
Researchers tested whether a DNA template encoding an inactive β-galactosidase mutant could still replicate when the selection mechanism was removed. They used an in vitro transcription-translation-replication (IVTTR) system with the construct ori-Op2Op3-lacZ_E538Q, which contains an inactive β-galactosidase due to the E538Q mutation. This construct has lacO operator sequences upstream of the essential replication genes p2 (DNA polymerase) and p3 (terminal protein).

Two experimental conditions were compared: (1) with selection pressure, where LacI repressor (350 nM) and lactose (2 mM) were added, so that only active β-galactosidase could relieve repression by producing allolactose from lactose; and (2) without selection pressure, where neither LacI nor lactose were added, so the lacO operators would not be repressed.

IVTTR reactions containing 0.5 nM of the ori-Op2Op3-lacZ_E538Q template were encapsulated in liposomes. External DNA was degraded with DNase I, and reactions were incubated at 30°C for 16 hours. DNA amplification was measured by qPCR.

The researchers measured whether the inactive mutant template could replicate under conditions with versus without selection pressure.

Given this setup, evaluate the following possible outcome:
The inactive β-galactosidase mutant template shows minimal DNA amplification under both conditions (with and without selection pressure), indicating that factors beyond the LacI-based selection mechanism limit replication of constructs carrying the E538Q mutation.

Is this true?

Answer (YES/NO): NO